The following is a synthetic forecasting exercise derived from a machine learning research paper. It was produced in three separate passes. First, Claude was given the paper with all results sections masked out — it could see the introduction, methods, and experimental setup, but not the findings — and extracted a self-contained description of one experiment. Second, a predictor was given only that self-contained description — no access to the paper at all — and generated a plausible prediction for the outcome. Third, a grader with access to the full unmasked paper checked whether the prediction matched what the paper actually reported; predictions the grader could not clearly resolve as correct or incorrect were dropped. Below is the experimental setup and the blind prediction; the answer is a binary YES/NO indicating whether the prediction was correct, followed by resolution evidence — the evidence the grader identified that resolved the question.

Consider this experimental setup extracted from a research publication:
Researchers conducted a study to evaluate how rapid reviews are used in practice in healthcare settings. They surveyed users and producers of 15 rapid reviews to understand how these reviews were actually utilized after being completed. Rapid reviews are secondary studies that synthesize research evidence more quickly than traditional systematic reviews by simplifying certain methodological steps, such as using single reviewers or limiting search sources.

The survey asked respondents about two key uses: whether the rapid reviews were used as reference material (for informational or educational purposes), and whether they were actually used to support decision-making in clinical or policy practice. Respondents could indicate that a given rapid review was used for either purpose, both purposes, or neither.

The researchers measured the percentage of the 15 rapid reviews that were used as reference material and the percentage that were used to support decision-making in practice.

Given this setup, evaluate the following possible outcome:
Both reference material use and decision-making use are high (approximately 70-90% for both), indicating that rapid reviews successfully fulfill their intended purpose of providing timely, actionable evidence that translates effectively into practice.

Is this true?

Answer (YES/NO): NO